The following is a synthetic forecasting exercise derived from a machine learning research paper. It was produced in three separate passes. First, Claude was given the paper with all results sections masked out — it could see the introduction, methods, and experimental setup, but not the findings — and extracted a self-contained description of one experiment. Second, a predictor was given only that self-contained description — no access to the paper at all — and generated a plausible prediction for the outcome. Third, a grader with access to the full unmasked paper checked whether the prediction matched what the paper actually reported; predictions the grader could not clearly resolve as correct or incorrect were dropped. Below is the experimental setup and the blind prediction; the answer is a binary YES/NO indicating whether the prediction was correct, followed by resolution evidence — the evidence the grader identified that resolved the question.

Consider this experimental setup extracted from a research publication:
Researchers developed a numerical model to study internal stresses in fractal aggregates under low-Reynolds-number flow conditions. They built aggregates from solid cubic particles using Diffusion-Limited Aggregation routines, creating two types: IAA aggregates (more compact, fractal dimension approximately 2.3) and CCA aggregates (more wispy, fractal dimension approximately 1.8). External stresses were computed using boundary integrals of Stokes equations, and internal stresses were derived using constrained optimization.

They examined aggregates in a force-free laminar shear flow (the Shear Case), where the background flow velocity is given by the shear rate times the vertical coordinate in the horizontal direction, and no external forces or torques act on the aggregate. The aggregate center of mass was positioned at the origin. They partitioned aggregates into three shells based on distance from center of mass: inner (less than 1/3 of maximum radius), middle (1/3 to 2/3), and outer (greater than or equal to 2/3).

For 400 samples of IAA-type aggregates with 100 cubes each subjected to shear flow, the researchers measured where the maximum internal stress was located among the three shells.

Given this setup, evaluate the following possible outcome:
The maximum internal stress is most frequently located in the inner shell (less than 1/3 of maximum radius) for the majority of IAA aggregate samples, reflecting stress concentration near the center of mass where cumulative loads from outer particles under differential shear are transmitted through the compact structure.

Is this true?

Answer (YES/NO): YES